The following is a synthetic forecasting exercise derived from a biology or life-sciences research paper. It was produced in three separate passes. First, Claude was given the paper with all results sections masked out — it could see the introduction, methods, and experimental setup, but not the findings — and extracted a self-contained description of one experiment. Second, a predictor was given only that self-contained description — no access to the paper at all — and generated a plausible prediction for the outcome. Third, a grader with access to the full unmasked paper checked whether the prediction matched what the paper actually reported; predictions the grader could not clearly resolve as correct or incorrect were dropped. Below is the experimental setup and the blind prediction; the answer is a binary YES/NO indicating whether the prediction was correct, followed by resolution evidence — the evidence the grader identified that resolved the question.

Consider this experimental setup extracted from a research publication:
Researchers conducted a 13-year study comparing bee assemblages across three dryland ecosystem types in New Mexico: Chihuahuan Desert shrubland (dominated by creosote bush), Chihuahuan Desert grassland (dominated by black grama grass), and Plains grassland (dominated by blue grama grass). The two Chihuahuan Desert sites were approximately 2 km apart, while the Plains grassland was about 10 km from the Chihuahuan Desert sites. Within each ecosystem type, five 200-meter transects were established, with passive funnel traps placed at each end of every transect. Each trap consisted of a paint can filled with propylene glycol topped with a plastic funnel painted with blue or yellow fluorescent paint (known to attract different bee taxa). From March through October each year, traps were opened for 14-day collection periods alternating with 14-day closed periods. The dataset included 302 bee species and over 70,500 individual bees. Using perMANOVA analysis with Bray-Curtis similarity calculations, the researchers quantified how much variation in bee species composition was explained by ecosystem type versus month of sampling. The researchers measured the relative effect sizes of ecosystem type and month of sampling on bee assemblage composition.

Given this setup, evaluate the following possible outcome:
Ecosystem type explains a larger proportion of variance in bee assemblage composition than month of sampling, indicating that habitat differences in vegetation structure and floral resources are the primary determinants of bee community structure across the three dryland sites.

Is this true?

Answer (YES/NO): NO